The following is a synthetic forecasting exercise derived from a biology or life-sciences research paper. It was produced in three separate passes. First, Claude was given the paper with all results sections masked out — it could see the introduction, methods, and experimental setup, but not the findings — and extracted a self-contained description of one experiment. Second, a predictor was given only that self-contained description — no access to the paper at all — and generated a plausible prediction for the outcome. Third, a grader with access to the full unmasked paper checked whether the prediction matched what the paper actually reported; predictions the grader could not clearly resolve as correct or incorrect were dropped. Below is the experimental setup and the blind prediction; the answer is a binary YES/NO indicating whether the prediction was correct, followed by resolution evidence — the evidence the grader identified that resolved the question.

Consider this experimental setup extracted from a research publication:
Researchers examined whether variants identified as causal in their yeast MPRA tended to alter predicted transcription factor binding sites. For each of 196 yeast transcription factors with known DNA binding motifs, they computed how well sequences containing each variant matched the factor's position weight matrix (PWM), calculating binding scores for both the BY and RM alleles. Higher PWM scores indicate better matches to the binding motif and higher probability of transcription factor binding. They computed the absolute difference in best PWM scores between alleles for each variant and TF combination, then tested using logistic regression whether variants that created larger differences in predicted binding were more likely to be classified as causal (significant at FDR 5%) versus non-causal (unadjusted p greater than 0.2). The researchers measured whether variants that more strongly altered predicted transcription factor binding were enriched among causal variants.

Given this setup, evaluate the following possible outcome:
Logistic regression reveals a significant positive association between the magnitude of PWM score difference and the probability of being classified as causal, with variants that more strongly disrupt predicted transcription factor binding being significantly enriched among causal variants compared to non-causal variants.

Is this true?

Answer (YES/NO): YES